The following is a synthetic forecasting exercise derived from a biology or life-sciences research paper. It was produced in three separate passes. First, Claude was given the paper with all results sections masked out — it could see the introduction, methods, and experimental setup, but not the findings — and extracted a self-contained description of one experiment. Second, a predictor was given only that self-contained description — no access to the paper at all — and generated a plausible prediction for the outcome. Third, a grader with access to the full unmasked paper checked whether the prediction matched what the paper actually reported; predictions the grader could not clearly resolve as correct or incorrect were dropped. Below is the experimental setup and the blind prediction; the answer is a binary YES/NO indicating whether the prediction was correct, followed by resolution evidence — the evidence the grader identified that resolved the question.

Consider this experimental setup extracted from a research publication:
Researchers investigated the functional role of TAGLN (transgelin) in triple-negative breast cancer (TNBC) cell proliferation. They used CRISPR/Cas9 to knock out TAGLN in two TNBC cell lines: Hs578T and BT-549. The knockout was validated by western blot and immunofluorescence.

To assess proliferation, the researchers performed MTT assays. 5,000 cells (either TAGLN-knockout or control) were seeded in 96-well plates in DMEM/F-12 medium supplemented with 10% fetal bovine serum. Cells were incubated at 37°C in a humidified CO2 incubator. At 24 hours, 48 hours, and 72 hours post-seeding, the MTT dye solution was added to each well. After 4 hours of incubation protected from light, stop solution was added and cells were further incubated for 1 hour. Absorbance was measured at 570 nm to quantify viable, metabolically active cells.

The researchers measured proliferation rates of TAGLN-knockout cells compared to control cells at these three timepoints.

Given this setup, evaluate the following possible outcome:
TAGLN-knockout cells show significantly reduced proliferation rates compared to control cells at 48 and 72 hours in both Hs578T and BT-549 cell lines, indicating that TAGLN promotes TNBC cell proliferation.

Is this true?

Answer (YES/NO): NO